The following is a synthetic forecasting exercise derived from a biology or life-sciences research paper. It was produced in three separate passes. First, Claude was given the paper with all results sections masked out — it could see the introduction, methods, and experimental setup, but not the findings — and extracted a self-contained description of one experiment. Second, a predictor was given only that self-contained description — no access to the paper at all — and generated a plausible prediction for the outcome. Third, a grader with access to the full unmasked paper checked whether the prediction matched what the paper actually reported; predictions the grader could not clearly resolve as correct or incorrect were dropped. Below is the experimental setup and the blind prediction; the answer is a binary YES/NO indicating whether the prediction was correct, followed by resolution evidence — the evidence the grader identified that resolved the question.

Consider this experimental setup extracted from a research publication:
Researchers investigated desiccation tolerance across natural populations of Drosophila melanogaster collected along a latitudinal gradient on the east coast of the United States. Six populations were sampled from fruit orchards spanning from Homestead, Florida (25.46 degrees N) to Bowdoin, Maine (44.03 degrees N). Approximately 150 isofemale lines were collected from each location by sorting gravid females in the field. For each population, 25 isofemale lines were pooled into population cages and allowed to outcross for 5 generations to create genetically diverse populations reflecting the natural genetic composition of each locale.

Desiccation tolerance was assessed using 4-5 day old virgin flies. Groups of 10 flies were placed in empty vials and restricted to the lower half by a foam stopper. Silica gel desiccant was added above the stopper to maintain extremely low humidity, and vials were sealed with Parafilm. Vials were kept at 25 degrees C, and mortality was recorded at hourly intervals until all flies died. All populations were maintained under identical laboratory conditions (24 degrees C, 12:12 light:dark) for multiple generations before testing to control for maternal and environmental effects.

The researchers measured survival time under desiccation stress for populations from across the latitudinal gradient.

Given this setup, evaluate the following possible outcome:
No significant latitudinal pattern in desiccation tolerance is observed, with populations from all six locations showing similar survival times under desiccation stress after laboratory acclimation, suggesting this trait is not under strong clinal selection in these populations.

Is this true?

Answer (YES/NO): NO